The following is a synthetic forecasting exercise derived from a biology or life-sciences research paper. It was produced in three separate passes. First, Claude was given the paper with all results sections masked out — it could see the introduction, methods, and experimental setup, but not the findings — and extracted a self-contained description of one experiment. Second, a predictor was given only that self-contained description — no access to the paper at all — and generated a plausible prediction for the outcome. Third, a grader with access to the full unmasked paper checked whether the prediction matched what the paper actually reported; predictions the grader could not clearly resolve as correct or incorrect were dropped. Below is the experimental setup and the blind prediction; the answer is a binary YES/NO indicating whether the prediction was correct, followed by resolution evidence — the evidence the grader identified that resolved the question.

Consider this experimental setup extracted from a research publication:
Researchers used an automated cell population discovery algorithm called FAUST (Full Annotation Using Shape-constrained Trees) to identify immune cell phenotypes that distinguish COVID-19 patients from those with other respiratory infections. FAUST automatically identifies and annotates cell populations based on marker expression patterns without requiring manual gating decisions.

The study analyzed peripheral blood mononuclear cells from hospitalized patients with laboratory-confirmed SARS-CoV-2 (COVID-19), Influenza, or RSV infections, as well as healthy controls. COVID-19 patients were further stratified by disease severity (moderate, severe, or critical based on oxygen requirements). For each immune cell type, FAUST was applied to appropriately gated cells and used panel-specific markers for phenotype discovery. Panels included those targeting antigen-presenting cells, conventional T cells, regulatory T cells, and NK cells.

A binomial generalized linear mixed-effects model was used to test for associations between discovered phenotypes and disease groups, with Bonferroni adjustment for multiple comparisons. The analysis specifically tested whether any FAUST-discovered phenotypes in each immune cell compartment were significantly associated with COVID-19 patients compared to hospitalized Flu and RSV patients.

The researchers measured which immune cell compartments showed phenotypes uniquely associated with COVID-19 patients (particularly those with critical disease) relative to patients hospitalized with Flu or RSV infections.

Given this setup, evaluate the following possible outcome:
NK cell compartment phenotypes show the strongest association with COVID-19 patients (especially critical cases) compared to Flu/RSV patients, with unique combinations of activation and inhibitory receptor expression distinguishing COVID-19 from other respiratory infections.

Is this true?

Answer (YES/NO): NO